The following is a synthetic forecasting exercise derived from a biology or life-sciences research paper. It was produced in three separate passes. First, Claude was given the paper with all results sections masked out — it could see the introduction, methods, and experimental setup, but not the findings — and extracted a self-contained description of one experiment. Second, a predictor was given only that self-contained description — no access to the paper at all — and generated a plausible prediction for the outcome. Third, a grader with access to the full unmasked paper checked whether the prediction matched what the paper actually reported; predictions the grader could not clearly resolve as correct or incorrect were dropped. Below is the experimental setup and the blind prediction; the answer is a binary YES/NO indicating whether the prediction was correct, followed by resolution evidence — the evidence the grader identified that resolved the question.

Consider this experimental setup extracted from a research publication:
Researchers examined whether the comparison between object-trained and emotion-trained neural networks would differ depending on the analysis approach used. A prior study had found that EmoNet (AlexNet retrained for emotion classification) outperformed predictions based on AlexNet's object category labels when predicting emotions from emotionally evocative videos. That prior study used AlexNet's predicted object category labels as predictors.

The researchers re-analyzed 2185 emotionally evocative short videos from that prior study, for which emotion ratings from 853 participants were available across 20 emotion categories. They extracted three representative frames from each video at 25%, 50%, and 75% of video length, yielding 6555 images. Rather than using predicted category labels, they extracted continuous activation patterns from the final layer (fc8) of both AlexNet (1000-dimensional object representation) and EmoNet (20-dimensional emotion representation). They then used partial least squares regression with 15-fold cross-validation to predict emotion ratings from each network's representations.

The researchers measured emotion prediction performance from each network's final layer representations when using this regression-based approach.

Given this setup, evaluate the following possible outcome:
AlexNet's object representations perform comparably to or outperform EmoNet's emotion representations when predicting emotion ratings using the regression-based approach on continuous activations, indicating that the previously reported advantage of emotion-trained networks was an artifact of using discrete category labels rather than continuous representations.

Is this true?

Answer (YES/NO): NO